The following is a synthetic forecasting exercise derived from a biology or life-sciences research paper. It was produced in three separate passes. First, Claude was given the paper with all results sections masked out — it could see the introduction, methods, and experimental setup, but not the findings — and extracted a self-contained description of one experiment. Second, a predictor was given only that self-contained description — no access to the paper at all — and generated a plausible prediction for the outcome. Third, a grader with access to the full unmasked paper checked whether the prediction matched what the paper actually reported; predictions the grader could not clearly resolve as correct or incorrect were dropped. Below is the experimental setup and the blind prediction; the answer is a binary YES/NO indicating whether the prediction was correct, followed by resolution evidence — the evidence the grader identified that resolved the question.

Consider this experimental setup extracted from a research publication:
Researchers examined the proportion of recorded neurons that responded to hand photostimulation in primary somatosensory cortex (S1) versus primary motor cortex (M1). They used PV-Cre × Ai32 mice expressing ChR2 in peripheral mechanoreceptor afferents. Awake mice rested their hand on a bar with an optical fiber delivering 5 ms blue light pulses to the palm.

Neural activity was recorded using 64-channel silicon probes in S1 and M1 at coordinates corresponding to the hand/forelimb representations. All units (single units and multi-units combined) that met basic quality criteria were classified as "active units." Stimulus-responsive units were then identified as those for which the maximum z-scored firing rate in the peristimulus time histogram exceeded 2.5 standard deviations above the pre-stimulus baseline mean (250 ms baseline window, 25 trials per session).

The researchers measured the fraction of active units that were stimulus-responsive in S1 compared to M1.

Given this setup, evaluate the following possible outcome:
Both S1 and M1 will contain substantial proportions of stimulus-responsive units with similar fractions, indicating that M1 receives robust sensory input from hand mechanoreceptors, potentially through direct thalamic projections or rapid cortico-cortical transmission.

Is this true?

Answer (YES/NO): NO